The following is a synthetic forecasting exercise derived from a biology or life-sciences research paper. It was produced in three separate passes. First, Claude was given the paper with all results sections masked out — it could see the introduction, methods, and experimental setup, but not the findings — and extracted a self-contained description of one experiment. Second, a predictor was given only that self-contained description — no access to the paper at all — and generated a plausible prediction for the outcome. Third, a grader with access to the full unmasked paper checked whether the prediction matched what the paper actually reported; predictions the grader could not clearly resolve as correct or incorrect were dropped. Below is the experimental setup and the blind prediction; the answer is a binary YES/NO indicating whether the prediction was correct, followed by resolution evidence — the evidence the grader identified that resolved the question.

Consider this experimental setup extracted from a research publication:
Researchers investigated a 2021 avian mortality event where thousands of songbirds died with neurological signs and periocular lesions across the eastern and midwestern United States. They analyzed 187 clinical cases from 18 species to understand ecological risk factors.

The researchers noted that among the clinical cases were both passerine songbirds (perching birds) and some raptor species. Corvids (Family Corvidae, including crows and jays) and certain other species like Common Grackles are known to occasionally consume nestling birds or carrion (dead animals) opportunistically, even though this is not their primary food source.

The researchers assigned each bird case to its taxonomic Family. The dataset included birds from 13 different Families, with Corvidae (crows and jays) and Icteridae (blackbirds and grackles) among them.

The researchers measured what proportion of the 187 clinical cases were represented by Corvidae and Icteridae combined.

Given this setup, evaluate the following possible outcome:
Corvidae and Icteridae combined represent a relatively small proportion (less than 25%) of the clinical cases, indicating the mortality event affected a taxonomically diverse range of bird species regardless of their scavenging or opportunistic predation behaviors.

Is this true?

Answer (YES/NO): NO